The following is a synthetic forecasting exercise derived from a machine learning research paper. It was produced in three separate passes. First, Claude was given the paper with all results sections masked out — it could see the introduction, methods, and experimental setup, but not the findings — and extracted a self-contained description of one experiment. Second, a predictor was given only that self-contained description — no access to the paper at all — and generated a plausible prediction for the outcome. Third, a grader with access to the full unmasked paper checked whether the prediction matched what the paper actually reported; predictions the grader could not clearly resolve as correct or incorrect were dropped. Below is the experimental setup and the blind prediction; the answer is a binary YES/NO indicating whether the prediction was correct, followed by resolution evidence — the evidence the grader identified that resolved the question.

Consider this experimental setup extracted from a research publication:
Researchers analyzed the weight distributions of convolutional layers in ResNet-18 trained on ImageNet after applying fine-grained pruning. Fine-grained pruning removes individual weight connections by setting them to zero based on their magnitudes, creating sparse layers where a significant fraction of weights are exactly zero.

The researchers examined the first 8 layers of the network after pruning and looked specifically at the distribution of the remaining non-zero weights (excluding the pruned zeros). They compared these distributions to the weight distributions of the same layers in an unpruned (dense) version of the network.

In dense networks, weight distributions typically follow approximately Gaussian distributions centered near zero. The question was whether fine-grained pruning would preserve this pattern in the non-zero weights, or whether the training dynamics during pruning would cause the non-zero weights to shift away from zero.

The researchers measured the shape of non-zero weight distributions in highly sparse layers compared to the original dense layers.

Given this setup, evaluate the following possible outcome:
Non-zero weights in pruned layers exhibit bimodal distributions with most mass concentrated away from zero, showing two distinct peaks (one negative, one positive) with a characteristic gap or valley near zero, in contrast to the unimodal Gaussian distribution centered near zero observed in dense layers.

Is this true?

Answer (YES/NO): YES